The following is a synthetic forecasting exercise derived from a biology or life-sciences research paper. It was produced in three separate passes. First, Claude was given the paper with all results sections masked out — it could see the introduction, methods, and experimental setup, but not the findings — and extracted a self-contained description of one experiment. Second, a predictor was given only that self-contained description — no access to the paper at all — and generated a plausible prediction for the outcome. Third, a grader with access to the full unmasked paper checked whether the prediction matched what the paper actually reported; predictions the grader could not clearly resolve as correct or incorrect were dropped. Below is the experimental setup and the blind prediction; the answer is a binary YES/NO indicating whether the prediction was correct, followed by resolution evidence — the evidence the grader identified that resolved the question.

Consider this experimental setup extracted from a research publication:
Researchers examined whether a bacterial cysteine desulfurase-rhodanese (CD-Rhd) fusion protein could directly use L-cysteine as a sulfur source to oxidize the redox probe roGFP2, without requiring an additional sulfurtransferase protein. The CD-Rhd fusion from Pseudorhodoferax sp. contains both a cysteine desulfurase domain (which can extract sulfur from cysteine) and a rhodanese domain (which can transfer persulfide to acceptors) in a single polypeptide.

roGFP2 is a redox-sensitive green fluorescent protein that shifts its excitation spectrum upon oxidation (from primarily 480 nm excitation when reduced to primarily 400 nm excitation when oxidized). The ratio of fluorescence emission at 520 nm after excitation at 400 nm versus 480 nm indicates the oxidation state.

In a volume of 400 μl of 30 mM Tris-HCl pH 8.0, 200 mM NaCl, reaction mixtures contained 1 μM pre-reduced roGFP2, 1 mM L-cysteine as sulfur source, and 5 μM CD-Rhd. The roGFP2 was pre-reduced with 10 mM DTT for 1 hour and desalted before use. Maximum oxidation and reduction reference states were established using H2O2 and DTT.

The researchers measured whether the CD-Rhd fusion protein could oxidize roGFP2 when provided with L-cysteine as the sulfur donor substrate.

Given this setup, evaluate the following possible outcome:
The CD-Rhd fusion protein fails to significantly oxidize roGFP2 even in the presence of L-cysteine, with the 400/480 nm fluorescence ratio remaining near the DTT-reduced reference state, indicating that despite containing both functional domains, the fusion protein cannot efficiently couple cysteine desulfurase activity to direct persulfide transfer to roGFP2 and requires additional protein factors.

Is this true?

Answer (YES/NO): NO